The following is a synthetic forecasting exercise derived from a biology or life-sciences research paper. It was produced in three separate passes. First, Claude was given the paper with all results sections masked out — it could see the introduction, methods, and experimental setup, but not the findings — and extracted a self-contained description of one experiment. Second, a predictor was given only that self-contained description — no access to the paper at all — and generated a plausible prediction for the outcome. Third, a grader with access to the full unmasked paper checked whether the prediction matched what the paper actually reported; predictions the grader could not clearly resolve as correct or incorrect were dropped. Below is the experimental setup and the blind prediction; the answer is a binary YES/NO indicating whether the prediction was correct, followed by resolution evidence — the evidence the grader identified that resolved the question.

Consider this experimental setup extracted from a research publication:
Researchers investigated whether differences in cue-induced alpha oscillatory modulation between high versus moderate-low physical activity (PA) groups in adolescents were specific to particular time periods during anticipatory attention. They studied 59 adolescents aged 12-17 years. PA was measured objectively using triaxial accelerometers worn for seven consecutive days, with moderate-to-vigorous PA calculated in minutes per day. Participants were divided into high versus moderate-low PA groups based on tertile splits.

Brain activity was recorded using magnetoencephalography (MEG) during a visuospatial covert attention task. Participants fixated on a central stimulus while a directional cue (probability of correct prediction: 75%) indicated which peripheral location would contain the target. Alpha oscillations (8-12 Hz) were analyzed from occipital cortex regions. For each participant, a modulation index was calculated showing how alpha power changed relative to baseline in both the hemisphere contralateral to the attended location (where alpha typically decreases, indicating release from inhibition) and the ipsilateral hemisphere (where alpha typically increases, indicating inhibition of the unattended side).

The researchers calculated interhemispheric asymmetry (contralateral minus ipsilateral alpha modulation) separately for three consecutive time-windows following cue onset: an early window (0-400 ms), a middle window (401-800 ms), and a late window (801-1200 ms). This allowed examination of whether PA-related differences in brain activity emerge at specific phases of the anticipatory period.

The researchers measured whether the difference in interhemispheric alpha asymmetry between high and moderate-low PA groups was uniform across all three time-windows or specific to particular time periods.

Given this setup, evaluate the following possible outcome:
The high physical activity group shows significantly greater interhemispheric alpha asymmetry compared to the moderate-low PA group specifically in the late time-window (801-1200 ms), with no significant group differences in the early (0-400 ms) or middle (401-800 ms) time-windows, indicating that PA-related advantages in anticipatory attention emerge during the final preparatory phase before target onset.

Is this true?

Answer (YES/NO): NO